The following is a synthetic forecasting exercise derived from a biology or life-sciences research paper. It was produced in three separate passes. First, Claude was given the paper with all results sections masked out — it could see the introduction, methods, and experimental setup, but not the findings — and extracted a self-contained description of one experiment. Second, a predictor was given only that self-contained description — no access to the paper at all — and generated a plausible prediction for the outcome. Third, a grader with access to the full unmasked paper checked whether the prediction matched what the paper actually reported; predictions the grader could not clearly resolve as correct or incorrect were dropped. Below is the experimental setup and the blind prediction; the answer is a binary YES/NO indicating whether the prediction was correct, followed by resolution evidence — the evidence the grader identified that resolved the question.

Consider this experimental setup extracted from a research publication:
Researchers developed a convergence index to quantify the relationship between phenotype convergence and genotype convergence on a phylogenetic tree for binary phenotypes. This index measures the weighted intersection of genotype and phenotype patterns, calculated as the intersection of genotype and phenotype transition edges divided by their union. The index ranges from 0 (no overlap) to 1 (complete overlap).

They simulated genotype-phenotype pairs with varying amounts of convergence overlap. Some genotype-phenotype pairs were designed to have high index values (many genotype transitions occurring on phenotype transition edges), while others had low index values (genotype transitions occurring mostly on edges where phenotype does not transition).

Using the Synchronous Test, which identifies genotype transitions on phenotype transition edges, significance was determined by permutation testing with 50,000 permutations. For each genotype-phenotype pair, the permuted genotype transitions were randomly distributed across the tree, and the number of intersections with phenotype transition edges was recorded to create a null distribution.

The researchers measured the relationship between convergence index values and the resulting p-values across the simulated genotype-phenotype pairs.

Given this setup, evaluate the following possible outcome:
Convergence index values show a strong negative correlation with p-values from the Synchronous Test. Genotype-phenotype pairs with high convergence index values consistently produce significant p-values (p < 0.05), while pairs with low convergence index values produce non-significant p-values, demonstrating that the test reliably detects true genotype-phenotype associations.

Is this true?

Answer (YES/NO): NO